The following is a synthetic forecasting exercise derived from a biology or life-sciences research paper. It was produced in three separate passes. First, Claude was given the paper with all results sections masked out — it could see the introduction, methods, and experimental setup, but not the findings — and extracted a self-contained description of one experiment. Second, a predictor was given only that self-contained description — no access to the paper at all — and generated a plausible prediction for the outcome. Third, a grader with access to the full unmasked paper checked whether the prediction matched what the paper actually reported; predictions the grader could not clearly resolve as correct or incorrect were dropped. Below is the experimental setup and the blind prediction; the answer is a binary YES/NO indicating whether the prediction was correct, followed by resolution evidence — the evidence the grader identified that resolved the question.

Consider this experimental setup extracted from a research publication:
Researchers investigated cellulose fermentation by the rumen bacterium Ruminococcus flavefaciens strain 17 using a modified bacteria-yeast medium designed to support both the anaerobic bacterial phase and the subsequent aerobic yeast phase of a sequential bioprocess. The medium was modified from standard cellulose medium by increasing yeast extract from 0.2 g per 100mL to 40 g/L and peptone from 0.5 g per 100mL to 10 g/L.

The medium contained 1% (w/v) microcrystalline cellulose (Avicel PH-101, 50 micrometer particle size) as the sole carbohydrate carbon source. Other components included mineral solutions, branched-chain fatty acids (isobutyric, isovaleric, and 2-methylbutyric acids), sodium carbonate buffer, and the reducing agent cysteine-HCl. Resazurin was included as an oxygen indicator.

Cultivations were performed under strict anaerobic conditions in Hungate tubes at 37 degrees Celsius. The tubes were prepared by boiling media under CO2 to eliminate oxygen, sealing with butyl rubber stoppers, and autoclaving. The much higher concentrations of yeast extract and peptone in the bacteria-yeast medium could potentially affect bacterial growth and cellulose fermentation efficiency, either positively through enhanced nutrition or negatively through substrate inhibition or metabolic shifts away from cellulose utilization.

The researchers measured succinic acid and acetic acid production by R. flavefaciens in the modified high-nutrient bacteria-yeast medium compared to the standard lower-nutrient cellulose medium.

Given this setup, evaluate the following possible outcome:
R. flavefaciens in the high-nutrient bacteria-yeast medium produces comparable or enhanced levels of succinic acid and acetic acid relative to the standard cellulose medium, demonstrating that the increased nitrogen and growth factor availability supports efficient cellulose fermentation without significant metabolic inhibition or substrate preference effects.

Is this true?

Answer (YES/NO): YES